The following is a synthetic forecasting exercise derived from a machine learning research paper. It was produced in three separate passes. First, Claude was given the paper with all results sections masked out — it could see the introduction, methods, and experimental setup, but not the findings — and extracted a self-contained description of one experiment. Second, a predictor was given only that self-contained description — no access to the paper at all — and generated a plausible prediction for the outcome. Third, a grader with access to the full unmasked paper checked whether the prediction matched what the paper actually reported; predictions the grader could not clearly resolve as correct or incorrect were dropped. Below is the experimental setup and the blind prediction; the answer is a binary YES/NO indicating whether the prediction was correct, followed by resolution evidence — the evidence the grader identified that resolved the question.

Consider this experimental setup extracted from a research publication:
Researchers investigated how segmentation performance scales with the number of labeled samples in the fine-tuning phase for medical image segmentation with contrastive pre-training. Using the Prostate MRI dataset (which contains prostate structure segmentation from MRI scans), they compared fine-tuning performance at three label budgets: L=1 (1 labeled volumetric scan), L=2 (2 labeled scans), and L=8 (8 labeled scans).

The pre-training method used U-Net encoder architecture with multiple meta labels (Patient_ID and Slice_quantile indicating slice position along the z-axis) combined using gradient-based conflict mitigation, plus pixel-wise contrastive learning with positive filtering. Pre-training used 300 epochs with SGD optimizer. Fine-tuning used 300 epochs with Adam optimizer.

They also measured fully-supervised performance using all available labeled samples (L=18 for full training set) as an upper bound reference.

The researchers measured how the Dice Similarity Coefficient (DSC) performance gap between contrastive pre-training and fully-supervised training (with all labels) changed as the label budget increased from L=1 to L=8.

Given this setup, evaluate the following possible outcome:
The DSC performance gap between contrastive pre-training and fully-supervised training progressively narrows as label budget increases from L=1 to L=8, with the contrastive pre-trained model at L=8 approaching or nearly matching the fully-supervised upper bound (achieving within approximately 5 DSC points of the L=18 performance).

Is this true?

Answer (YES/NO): YES